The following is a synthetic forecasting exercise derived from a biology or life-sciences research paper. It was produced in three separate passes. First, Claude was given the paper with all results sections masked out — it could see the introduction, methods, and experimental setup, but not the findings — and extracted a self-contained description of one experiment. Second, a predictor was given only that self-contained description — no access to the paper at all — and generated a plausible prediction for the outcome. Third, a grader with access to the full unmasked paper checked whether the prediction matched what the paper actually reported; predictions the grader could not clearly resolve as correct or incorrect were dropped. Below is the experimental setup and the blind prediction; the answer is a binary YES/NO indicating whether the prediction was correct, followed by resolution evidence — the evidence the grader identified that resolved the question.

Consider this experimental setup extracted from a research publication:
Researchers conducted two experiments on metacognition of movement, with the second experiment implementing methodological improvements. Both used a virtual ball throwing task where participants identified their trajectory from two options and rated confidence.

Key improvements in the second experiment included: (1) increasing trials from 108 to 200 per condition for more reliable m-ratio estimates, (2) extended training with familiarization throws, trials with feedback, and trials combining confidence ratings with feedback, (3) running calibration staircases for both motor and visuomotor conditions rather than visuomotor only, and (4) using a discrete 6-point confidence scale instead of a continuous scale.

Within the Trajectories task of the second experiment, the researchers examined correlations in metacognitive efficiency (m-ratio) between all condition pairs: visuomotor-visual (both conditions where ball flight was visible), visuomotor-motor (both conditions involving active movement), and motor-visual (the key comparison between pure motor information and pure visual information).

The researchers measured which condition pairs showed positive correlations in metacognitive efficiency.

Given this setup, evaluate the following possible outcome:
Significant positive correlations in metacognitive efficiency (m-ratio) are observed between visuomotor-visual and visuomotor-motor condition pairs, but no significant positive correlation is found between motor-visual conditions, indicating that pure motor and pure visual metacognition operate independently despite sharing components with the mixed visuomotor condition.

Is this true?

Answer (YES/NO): NO